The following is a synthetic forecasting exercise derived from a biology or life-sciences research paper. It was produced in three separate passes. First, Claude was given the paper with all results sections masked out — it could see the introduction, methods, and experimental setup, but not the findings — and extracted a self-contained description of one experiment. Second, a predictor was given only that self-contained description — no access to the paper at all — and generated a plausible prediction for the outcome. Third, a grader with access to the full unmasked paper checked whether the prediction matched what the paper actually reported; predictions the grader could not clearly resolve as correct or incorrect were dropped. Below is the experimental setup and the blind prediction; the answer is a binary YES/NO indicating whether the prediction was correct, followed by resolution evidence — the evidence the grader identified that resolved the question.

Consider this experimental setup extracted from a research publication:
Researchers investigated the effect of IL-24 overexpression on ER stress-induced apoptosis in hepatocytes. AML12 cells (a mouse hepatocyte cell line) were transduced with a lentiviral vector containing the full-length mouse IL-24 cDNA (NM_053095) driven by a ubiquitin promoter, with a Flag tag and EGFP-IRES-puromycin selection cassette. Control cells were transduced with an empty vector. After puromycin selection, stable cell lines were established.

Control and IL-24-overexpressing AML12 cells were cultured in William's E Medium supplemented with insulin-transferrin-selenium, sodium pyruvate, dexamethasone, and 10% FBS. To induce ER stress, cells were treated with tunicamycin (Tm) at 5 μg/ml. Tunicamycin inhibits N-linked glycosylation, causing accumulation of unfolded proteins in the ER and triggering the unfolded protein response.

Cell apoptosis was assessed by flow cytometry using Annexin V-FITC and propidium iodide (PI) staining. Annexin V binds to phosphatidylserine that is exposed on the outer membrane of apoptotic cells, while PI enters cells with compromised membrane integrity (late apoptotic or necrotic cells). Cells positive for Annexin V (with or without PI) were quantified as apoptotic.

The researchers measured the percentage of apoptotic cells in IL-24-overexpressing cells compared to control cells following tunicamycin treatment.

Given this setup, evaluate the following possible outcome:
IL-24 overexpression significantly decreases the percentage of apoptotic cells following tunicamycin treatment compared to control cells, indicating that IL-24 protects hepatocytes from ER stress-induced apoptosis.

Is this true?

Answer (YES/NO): YES